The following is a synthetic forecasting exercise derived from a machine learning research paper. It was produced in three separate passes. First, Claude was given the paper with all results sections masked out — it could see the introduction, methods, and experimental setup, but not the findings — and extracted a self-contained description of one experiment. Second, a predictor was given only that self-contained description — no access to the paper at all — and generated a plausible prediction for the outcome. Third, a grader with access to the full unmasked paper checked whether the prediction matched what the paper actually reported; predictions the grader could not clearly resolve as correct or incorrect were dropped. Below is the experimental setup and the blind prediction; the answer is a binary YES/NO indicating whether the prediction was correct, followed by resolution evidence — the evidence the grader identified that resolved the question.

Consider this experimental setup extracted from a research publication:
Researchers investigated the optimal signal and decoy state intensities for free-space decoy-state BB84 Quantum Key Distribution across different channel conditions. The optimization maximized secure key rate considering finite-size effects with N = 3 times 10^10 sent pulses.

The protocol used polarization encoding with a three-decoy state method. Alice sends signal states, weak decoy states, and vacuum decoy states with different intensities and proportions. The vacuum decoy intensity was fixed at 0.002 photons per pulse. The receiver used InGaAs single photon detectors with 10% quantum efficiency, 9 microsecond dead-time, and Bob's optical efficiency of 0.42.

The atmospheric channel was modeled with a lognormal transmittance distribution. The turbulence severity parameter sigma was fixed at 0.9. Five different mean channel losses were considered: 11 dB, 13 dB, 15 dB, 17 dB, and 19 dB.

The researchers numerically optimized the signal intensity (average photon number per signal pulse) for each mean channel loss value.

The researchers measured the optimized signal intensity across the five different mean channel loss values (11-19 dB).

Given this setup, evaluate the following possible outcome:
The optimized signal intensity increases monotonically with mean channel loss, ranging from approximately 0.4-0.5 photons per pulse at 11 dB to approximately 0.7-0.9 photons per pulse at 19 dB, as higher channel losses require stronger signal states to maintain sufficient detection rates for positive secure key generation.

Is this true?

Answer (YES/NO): NO